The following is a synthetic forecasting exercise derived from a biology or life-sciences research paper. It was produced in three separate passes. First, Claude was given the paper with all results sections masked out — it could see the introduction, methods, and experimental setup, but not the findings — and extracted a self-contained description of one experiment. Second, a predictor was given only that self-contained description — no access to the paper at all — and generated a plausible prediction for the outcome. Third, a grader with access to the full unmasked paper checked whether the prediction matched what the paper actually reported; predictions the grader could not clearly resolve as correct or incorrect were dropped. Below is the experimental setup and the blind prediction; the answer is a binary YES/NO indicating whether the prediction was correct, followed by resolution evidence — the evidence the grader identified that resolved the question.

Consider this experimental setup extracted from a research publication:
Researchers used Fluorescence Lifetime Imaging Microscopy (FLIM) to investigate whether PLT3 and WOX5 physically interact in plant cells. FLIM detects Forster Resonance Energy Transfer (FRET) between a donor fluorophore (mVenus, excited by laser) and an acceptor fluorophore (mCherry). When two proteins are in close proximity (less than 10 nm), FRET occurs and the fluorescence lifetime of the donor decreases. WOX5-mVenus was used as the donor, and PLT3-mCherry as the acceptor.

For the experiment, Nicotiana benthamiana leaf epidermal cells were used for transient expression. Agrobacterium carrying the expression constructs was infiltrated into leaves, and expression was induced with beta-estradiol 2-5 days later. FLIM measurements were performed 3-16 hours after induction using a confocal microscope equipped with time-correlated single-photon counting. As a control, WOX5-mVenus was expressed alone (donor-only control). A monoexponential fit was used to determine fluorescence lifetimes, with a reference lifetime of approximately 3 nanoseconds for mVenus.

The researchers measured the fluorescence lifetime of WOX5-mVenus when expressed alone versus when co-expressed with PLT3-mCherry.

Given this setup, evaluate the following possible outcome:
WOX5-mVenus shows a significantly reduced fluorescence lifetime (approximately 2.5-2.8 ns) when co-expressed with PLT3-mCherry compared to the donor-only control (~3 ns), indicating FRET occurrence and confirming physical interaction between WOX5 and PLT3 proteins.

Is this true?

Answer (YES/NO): YES